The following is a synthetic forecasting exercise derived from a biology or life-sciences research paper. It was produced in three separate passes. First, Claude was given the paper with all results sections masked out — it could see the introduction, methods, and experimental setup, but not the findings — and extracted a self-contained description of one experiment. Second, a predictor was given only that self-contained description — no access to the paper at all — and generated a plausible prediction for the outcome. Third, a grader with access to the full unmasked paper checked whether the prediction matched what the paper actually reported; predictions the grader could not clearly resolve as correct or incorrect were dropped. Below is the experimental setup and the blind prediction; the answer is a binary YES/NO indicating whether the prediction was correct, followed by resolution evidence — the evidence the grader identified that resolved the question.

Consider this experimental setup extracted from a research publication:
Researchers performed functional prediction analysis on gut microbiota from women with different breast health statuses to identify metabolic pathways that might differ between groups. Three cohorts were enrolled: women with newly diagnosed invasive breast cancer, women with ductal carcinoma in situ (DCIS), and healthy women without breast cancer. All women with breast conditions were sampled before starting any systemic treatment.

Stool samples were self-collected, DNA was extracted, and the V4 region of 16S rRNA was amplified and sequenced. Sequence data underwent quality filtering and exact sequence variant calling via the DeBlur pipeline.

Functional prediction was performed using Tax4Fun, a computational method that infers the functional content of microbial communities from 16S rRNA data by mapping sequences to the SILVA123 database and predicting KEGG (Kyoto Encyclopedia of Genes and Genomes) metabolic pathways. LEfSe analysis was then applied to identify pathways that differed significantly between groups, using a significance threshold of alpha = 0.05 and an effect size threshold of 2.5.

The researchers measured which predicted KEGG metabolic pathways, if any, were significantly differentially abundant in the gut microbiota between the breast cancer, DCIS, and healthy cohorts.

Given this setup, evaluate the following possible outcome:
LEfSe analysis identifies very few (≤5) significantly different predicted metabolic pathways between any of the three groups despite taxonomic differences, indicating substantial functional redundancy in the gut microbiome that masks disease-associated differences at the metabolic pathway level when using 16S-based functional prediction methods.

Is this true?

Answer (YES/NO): NO